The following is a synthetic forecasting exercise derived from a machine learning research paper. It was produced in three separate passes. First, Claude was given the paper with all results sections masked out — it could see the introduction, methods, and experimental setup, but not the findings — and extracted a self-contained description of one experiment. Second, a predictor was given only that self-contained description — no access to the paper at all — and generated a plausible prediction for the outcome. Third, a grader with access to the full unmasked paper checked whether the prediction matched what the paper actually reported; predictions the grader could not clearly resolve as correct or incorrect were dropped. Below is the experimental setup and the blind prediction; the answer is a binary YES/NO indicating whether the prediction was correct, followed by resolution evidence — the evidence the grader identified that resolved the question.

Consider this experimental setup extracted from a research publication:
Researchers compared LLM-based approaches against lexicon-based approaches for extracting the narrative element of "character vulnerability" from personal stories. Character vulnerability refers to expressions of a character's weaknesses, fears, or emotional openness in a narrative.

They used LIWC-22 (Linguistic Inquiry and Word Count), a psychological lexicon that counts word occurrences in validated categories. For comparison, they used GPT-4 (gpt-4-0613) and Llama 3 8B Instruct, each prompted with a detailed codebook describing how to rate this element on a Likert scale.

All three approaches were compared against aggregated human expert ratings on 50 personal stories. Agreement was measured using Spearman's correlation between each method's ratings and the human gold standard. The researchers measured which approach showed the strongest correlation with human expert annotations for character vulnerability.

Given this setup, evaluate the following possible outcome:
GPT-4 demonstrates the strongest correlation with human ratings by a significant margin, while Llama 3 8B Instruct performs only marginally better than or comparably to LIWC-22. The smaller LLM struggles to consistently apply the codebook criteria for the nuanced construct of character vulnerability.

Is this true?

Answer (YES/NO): NO